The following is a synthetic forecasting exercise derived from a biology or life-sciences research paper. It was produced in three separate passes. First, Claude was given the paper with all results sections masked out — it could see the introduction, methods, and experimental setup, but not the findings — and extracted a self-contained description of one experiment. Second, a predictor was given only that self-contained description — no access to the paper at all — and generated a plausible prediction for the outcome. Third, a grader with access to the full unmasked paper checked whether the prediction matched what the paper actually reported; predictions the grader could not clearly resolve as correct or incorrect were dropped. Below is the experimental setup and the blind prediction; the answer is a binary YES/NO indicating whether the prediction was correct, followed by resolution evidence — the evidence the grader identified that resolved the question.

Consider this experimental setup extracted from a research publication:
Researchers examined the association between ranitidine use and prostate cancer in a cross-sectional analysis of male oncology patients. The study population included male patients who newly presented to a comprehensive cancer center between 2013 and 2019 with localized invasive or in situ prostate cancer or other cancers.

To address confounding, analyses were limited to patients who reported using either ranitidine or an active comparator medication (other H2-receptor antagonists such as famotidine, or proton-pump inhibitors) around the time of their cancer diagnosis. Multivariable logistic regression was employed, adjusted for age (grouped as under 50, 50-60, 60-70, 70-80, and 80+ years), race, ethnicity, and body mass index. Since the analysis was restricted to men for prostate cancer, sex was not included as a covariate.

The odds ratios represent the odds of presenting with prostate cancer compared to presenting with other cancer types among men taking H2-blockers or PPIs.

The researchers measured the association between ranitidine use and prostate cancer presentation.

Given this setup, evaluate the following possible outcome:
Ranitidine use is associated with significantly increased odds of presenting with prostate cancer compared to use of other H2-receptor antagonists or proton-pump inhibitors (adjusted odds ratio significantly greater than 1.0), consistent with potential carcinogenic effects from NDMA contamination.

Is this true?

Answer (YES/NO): YES